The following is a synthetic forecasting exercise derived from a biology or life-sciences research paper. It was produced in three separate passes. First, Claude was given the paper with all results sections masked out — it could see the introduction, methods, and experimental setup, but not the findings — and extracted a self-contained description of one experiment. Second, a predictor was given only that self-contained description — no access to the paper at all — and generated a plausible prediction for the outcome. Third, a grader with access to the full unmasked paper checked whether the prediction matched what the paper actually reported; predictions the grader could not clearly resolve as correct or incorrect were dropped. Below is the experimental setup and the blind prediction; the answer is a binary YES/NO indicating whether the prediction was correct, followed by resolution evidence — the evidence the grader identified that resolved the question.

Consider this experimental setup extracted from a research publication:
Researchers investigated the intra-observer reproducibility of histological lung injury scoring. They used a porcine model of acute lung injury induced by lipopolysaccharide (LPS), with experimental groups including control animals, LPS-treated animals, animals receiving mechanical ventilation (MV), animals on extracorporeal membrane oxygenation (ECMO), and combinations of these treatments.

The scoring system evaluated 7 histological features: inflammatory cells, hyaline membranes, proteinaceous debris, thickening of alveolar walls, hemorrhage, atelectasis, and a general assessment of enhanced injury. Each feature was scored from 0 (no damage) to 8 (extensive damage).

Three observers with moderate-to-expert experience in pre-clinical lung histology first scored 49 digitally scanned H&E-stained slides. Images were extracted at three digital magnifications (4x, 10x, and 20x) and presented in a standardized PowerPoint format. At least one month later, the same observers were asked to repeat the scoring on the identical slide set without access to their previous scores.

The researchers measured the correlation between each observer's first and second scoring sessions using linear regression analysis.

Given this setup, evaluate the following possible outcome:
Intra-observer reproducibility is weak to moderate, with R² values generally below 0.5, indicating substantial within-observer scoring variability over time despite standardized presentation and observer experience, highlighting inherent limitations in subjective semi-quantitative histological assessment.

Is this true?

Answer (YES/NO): NO